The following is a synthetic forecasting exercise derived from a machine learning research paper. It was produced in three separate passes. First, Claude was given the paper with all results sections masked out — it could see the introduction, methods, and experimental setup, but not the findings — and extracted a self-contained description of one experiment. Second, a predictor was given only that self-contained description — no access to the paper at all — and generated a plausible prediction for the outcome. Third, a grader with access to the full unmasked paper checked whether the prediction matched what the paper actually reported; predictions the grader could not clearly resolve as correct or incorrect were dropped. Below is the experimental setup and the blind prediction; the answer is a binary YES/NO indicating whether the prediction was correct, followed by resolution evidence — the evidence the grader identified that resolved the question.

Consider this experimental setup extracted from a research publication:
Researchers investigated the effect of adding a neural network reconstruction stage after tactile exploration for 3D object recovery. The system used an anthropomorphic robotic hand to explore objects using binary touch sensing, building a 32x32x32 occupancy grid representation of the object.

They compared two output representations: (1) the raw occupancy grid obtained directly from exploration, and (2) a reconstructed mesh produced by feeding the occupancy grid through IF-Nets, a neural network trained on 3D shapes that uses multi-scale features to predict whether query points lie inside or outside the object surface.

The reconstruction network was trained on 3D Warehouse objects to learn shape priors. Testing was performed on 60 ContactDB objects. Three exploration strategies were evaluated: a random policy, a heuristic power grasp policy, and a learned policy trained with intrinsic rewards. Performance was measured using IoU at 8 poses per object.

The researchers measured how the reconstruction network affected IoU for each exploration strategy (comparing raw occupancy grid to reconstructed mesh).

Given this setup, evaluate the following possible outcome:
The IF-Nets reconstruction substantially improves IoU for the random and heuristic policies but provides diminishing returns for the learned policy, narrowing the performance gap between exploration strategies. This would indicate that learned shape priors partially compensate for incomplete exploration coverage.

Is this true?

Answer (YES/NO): NO